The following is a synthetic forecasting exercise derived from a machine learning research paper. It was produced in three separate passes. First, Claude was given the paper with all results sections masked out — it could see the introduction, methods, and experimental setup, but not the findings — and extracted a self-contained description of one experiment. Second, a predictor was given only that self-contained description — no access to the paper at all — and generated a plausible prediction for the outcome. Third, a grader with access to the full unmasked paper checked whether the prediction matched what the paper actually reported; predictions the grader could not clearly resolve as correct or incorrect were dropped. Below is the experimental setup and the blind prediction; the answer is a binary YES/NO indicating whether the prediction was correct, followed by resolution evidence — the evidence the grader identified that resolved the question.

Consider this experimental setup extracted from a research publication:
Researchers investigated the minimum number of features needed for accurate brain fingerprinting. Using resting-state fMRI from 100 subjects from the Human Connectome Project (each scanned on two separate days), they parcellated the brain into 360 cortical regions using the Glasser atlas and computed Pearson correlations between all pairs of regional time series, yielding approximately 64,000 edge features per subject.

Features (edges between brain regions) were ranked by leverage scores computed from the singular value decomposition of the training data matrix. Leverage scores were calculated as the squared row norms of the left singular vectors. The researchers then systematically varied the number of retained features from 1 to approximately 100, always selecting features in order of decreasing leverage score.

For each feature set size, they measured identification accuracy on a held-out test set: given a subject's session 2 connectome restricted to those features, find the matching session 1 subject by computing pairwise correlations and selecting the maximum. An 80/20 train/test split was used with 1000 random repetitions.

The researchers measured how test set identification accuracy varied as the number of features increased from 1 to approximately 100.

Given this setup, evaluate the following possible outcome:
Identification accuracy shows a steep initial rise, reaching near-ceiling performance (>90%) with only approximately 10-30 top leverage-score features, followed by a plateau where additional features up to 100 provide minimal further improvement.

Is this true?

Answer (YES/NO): NO